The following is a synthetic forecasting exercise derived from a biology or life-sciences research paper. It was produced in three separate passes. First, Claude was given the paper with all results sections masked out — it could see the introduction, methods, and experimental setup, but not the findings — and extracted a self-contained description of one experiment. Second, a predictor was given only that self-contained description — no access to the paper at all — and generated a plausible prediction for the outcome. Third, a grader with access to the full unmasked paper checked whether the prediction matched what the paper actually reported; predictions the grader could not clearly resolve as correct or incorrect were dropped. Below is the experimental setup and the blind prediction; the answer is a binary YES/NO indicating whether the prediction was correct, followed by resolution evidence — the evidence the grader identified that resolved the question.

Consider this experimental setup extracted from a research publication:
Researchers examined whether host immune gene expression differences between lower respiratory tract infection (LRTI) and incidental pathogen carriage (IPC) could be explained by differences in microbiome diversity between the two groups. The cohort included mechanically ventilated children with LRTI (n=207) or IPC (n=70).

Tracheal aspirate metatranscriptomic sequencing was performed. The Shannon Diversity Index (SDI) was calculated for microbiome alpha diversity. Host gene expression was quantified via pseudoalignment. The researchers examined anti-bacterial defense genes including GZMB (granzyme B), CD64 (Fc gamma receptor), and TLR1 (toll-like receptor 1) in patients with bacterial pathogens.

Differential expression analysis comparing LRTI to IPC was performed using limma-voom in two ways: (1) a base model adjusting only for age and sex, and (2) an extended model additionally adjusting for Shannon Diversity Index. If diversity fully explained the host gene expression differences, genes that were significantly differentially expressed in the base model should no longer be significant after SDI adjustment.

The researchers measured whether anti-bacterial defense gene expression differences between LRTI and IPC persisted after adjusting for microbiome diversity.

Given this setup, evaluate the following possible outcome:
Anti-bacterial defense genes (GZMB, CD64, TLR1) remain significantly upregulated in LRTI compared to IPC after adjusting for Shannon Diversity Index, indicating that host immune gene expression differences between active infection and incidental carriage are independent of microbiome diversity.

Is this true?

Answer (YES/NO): NO